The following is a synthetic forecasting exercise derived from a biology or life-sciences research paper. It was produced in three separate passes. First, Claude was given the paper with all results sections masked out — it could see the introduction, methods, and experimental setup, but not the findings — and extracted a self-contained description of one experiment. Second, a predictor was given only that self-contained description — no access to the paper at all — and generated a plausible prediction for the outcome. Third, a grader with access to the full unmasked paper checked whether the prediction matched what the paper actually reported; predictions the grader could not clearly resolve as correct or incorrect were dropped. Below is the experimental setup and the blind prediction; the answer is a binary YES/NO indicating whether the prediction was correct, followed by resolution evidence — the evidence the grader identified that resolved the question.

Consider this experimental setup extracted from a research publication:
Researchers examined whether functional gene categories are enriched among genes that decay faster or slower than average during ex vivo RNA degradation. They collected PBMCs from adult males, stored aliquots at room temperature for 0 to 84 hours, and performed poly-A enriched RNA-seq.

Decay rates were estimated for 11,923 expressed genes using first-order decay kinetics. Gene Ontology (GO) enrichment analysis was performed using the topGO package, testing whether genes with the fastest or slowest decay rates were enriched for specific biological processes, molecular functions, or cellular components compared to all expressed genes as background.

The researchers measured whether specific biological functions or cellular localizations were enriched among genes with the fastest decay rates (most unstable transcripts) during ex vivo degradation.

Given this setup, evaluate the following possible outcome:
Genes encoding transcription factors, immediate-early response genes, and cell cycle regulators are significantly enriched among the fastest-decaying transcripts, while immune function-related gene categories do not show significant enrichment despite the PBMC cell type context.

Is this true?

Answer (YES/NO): NO